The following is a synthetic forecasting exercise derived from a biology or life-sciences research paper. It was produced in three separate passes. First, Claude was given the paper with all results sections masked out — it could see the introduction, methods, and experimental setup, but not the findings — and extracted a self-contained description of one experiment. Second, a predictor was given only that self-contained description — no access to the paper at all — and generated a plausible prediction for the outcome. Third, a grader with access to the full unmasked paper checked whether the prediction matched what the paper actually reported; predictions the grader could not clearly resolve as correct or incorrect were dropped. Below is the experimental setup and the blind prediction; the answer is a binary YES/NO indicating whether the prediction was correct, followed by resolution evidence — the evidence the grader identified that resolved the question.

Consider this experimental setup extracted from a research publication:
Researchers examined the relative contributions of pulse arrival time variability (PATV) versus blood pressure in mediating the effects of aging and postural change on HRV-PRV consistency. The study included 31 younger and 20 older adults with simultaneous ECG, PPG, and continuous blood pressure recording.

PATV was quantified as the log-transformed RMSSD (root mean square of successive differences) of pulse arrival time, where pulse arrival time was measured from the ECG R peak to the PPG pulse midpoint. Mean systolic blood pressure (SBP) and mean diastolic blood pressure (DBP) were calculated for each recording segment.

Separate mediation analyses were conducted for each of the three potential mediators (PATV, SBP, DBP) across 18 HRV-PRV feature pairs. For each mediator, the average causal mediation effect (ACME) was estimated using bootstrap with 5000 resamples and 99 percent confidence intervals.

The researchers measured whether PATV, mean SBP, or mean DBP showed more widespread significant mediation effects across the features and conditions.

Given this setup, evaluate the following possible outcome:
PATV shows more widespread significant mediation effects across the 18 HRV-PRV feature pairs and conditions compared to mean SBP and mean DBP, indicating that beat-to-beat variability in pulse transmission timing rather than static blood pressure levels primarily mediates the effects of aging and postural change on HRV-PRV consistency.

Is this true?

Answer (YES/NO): YES